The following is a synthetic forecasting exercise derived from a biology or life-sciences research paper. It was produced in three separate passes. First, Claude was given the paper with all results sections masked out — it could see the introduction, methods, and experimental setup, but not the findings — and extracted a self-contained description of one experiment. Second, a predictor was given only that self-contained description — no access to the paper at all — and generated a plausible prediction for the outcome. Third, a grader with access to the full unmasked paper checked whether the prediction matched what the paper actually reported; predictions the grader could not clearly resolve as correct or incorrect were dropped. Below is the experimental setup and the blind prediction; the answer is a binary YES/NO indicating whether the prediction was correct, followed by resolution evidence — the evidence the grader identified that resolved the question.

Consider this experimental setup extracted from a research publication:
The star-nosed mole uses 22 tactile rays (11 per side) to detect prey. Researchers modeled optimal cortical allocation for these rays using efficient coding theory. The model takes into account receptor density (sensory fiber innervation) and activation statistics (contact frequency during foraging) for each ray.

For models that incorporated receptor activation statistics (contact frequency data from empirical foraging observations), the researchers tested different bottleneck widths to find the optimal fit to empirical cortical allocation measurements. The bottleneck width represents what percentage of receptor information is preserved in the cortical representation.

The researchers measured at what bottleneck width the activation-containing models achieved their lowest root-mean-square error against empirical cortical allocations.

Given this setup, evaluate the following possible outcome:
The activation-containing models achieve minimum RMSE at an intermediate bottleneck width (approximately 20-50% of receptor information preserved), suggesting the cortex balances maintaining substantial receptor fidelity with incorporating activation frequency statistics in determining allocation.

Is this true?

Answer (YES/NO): YES